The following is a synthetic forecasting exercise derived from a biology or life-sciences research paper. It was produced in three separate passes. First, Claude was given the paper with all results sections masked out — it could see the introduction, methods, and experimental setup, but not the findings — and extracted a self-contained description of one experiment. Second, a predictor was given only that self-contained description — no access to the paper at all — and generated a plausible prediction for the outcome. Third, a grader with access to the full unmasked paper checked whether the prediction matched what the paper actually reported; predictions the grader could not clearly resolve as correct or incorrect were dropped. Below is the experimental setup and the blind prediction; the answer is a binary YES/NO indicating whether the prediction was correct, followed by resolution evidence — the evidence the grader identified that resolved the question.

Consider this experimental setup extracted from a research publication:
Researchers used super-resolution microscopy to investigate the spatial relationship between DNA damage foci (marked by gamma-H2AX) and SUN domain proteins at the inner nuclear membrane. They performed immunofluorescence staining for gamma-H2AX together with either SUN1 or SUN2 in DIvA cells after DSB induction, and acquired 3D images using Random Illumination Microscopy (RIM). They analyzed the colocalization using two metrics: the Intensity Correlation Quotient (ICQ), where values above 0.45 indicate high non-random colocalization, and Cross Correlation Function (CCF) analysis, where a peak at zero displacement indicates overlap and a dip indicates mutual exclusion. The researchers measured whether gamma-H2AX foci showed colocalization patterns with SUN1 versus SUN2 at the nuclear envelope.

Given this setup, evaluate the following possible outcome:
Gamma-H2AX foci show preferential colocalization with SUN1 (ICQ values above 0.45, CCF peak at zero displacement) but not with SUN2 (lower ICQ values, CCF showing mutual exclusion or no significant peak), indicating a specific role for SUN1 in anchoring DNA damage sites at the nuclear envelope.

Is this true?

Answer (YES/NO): YES